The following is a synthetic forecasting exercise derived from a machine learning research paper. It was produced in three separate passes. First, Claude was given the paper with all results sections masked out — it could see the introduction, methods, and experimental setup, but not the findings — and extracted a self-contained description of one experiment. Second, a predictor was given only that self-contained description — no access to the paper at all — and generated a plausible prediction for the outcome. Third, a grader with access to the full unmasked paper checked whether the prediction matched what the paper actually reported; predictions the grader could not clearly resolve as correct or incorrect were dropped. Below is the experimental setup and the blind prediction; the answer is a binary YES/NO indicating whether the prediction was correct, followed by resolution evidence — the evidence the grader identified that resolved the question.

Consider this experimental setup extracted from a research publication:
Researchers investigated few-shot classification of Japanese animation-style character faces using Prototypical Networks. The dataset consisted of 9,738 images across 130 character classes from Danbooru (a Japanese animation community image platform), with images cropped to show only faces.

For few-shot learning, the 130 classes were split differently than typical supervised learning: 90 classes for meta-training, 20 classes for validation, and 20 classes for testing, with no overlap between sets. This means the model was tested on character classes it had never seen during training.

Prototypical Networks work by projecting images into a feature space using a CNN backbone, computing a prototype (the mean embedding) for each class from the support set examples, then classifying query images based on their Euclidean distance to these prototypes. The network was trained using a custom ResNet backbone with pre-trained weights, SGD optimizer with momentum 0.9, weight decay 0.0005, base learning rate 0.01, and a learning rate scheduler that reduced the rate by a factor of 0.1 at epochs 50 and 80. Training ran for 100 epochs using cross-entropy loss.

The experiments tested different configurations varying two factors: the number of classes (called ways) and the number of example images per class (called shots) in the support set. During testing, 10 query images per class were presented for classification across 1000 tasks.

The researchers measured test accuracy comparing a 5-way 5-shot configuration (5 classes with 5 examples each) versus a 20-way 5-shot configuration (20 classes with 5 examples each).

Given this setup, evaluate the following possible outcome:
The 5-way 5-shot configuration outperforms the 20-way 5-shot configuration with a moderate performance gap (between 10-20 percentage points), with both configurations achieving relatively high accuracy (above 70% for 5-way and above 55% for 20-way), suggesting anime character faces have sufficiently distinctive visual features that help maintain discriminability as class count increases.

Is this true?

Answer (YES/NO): NO